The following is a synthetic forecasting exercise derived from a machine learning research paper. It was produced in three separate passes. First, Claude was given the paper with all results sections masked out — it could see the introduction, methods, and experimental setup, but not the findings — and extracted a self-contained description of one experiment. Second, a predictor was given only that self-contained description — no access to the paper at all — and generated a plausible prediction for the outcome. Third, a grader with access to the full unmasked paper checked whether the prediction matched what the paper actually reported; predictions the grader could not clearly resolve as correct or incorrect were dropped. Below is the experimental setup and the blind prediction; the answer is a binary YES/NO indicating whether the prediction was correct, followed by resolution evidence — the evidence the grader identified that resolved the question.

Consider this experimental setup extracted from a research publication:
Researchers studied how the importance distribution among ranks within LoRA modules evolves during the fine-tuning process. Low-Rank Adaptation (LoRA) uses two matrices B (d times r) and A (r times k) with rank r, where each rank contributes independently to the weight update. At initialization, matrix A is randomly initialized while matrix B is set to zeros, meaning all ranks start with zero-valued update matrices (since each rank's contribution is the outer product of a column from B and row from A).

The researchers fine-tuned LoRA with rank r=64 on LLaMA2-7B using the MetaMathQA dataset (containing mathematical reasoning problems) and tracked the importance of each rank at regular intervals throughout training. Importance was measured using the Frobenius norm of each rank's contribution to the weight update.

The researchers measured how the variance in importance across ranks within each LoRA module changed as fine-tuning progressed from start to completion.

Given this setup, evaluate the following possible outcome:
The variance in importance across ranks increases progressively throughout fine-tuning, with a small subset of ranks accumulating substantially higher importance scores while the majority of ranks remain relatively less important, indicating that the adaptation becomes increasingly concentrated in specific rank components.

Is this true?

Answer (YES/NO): NO